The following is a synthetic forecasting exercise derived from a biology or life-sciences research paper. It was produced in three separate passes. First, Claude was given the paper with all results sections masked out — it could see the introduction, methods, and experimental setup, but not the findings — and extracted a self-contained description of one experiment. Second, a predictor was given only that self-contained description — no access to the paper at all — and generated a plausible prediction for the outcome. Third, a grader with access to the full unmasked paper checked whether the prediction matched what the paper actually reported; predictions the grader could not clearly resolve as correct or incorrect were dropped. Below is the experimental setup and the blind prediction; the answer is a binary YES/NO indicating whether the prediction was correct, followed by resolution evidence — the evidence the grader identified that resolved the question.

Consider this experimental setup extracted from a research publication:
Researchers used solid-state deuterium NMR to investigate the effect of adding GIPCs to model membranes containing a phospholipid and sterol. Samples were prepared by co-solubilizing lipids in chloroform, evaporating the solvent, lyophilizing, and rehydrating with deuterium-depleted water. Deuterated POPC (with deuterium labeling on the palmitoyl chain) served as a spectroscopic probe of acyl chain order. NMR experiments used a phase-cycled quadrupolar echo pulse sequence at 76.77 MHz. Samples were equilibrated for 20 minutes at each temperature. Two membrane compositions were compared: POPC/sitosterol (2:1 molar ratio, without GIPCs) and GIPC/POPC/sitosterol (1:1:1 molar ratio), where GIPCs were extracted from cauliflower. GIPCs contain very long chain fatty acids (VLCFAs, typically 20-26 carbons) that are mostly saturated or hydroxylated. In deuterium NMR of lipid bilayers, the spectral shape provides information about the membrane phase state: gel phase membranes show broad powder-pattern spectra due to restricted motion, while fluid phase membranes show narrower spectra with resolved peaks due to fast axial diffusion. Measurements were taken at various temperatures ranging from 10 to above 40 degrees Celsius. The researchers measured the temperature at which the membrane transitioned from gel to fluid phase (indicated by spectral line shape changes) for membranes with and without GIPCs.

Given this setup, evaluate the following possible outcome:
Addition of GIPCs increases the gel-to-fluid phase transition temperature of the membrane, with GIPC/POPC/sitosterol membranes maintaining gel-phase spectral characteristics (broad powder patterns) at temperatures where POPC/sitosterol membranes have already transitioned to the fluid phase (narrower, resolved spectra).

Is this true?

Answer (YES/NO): NO